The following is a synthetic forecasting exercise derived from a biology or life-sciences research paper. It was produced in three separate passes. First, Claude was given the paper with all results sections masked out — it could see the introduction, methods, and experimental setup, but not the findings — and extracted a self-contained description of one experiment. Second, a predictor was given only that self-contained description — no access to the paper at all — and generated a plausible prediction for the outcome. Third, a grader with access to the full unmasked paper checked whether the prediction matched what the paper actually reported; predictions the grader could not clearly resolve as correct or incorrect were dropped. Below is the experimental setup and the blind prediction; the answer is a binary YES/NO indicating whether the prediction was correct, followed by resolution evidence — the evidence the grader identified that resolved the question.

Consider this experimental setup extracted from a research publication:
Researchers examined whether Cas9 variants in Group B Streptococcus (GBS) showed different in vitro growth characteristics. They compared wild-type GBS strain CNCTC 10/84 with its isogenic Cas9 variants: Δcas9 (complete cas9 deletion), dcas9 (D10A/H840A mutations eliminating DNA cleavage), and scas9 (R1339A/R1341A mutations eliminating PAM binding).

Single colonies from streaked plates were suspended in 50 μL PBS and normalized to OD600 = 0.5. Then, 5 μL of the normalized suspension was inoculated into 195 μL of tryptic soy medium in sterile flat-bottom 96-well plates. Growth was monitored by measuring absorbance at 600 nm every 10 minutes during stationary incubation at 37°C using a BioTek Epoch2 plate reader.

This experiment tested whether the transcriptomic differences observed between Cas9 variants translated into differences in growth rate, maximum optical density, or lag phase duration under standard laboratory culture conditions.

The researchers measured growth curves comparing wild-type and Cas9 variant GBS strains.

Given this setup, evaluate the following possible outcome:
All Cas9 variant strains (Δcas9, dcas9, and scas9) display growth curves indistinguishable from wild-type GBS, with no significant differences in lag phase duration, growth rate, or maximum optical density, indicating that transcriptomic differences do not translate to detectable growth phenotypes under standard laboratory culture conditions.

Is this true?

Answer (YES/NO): YES